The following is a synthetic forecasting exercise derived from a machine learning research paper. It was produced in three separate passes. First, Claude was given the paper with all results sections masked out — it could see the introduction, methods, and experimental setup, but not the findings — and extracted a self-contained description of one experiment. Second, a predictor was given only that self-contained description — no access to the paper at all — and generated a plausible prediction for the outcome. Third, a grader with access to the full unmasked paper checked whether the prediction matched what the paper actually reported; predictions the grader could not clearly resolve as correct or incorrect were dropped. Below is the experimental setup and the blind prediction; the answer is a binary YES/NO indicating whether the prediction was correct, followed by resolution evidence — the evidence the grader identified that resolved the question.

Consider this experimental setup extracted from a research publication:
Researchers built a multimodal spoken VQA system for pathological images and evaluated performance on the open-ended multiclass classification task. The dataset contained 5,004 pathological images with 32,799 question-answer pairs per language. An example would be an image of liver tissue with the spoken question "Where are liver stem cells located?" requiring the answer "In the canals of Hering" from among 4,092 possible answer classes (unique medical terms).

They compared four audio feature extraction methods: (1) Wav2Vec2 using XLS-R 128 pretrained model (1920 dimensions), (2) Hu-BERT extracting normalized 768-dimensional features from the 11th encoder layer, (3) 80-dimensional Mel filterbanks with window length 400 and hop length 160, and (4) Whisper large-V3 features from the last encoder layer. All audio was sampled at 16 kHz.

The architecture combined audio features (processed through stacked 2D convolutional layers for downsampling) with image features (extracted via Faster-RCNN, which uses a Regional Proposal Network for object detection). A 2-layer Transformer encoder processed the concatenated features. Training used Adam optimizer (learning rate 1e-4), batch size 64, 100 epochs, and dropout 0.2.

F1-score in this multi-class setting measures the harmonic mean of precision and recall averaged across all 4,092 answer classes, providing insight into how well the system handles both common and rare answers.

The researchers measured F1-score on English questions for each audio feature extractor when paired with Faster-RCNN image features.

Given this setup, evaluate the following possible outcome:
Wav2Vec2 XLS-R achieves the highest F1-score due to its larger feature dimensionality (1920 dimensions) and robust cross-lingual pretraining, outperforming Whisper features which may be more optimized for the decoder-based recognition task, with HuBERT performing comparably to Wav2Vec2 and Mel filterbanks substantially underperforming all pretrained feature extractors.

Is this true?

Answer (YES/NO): NO